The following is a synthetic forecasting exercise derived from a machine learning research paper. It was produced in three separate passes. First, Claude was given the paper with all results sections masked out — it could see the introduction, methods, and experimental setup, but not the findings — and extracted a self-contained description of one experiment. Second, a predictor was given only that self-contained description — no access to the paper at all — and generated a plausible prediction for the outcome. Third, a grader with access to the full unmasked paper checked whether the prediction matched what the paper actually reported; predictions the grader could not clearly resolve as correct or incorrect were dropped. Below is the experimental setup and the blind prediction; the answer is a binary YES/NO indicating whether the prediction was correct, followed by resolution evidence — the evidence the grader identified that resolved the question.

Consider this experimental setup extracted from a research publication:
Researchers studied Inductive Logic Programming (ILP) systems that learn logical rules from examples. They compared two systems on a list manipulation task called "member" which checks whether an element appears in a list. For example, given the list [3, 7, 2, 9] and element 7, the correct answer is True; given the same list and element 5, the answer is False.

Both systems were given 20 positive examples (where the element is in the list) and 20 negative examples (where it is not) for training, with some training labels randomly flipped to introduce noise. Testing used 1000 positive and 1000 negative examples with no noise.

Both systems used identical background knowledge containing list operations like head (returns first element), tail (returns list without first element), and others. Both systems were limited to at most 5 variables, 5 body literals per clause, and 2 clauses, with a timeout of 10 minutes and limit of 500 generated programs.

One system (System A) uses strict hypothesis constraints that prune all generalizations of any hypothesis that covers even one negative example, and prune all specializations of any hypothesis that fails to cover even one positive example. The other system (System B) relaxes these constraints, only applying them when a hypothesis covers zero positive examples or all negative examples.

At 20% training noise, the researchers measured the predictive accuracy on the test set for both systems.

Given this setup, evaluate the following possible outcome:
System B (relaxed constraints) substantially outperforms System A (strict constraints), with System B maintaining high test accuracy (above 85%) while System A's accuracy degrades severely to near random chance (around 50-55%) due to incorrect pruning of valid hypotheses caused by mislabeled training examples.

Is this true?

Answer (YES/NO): NO